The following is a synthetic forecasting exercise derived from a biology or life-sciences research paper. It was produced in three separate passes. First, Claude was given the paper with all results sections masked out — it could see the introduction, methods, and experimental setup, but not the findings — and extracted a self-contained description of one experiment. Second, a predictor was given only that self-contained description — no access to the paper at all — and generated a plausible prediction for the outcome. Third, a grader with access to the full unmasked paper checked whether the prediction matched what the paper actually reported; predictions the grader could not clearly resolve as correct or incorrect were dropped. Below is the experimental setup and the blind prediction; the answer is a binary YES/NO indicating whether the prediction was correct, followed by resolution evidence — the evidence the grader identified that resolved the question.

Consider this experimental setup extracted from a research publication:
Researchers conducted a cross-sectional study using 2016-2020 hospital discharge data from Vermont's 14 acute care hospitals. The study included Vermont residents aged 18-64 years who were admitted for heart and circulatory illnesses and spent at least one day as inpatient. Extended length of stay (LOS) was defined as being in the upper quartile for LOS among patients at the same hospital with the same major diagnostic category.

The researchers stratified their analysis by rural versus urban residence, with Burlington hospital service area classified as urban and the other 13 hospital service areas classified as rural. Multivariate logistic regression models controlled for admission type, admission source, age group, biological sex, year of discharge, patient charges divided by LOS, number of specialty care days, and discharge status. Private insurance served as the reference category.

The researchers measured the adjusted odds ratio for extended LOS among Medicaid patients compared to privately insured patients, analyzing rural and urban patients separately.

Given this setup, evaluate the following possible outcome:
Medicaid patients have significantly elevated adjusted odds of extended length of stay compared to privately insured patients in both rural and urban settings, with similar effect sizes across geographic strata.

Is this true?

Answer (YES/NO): NO